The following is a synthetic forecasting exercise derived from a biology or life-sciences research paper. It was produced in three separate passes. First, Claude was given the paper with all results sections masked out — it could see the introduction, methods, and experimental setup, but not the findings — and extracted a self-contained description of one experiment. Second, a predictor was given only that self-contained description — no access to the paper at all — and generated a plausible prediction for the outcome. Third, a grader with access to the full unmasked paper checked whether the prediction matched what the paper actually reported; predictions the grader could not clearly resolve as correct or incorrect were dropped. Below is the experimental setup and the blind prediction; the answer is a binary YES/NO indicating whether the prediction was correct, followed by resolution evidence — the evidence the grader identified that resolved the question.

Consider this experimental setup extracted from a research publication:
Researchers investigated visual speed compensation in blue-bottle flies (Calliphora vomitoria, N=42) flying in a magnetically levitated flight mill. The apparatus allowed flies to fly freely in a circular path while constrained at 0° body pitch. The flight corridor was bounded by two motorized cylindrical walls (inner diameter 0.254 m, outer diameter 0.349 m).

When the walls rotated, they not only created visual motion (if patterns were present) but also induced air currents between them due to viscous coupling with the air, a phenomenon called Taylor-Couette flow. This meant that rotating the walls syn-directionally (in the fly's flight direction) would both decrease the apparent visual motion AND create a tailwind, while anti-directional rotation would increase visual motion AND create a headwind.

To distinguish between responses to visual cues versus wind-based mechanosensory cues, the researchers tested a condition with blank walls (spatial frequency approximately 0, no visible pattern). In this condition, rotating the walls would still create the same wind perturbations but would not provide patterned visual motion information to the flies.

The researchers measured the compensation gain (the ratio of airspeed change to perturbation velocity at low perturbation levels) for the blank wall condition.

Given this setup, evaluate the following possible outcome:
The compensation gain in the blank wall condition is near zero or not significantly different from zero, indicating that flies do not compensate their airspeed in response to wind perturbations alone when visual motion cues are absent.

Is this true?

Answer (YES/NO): NO